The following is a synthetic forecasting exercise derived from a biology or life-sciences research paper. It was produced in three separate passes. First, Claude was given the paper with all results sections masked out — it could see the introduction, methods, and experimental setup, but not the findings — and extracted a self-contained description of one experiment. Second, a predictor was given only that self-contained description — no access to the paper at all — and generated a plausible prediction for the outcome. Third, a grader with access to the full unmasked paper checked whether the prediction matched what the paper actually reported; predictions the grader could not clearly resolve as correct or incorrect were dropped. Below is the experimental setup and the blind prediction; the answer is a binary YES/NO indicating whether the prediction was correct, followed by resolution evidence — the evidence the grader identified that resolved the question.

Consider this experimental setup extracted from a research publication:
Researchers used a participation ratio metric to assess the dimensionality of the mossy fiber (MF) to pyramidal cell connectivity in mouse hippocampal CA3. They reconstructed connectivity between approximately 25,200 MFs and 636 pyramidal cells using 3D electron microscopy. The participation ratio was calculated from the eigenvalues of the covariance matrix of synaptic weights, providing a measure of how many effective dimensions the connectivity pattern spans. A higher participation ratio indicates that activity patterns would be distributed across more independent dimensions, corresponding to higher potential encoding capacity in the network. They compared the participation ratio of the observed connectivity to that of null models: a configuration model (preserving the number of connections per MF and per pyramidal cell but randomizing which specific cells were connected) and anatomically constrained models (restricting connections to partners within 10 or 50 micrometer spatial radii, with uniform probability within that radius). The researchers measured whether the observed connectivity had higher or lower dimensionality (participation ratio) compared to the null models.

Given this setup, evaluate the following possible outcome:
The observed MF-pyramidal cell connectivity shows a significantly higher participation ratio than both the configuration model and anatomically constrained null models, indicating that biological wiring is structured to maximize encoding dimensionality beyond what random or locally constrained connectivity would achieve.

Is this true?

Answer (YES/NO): NO